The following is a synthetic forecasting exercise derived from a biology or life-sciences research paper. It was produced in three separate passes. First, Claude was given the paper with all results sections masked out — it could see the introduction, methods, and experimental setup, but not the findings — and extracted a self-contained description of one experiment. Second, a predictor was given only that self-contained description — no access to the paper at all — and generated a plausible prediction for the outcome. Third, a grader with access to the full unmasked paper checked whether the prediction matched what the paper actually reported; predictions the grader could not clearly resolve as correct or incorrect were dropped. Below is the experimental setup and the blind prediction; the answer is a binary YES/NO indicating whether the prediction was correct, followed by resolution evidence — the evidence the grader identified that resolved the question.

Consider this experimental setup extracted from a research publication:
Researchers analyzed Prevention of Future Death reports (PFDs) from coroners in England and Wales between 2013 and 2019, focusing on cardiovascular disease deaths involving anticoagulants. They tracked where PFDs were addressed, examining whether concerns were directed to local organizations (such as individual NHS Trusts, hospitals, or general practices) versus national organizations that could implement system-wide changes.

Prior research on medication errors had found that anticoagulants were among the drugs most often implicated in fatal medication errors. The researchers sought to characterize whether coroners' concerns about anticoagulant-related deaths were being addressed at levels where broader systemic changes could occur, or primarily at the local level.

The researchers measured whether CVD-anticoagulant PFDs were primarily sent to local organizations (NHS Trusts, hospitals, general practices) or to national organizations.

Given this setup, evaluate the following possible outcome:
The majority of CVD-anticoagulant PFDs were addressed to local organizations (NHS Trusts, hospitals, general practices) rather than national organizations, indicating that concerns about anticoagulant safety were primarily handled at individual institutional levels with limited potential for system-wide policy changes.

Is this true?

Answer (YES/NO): YES